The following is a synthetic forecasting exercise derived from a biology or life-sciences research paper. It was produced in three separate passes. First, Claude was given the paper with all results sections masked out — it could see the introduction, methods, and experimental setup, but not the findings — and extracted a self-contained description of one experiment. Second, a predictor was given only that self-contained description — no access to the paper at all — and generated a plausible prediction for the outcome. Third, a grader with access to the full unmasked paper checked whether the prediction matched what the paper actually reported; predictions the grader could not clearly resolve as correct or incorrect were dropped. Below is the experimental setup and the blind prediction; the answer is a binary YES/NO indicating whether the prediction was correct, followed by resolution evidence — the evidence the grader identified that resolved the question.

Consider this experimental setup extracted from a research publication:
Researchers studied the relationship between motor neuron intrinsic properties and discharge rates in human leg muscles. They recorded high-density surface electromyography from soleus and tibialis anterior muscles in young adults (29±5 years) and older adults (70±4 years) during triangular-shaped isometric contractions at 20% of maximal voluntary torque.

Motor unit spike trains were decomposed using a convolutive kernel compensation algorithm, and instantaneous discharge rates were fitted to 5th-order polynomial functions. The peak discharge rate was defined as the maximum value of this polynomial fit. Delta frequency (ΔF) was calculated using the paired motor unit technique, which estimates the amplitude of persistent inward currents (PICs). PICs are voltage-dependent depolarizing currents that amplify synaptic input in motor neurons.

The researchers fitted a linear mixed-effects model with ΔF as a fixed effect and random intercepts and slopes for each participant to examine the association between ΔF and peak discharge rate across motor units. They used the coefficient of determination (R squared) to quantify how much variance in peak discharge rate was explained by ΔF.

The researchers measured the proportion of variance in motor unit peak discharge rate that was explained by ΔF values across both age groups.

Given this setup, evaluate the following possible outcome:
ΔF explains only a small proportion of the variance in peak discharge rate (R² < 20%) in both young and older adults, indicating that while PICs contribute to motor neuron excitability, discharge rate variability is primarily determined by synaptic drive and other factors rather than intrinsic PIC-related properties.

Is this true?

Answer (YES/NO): NO